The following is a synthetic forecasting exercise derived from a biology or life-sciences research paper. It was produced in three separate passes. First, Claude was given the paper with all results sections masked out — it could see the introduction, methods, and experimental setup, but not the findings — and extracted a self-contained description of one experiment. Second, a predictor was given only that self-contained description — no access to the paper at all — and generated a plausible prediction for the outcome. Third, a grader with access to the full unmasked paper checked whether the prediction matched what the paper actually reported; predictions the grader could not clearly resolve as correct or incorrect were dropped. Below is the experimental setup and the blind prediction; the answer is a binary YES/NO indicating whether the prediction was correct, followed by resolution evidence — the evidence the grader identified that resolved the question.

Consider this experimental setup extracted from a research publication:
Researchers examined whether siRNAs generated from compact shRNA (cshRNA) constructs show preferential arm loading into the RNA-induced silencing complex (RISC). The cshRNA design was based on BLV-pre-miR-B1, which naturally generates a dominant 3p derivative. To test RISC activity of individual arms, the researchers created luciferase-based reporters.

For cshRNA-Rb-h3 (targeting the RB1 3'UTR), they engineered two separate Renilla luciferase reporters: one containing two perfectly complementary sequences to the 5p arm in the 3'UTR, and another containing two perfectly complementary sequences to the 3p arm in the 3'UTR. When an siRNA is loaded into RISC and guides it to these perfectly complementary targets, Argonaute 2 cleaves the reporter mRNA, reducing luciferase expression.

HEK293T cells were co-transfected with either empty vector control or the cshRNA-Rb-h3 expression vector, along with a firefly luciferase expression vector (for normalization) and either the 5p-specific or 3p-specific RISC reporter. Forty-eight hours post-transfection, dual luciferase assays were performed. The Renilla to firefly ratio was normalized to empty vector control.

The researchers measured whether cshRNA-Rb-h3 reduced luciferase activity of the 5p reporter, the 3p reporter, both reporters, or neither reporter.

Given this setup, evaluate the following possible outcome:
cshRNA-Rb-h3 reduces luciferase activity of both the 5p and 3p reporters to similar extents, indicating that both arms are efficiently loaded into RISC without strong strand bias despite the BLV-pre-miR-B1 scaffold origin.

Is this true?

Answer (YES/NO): NO